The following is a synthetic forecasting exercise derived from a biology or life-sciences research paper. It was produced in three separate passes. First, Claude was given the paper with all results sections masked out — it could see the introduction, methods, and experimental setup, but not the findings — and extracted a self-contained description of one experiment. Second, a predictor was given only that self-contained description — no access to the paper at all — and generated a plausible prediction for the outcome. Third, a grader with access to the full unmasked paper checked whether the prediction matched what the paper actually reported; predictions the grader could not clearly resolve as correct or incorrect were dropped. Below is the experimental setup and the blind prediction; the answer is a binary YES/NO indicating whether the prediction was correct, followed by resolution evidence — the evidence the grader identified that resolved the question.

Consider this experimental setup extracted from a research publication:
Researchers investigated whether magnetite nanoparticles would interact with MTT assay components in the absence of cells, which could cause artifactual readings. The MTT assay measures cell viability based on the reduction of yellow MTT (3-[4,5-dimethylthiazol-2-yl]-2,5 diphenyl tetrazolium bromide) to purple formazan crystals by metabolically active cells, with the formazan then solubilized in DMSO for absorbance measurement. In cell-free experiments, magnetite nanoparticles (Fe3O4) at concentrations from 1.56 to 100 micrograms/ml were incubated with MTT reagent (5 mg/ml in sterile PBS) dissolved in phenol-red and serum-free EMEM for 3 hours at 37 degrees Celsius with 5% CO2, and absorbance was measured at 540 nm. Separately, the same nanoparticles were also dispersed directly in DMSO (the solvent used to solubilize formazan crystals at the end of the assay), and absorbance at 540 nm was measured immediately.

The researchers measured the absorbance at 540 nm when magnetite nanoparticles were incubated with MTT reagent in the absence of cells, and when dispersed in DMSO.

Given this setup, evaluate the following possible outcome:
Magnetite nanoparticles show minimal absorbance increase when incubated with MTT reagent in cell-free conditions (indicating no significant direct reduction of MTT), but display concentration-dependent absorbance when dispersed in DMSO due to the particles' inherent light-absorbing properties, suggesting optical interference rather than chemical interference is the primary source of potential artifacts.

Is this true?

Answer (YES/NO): NO